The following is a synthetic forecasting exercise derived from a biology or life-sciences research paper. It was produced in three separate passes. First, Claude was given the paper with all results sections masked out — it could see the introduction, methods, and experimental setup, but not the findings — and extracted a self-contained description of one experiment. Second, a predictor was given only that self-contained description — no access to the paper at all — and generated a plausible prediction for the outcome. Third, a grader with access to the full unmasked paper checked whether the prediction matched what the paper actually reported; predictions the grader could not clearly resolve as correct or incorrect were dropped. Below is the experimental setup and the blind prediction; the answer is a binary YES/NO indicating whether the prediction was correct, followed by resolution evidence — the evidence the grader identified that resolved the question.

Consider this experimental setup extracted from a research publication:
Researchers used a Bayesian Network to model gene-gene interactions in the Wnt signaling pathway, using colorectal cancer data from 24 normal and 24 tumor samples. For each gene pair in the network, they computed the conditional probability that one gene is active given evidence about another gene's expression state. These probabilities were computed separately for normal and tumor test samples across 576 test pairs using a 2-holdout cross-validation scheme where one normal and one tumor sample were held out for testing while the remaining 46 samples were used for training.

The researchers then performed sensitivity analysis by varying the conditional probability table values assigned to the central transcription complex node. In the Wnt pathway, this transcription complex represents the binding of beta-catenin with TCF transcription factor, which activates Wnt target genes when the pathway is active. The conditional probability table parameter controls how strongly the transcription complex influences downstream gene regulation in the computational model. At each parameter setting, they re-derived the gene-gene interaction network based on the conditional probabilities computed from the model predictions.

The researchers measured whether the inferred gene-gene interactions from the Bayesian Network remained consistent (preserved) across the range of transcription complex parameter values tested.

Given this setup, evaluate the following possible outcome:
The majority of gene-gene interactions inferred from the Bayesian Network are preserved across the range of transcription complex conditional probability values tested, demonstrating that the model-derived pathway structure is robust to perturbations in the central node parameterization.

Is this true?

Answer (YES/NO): YES